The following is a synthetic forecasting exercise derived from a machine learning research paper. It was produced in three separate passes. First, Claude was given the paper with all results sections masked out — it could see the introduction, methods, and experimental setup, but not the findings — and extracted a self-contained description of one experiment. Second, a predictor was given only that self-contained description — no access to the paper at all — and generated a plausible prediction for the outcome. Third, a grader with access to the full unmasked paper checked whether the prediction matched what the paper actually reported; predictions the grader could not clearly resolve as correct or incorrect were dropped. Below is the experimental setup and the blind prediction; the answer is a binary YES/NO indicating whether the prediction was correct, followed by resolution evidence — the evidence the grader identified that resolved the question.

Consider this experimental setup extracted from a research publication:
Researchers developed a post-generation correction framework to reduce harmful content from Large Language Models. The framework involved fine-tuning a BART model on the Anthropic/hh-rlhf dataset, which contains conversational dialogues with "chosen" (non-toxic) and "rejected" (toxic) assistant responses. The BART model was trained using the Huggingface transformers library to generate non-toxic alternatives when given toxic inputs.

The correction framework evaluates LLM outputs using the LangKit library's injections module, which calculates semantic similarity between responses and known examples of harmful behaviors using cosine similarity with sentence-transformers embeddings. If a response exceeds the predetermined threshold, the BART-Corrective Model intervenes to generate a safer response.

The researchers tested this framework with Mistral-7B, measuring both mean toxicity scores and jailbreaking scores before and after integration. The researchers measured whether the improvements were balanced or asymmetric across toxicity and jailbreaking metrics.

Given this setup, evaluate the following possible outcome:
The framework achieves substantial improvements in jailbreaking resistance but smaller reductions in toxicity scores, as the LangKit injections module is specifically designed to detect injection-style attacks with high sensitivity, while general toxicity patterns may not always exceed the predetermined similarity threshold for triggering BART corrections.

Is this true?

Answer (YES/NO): NO